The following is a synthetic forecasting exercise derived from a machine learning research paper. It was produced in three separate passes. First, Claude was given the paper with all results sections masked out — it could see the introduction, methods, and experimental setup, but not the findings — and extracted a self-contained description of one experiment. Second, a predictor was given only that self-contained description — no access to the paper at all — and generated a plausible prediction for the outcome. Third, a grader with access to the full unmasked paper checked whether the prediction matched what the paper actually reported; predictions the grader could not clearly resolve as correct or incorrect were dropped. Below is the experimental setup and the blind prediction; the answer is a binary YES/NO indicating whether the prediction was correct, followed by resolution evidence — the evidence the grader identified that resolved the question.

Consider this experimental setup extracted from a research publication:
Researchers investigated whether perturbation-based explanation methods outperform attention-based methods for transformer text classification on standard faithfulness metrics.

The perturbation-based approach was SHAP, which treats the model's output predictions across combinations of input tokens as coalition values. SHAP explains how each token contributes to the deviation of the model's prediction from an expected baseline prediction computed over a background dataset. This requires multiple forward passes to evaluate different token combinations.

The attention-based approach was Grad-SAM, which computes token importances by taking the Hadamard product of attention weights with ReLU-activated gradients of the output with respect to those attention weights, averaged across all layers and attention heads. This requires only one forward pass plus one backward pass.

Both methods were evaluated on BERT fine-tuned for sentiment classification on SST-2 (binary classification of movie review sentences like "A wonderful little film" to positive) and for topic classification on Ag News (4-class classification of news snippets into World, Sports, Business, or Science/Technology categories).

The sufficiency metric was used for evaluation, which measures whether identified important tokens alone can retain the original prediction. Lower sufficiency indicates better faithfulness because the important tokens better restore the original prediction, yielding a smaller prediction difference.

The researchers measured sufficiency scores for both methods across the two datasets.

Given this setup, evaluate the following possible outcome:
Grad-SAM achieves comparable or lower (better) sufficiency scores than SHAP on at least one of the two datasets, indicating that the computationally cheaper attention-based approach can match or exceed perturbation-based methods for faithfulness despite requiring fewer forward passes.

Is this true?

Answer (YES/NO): NO